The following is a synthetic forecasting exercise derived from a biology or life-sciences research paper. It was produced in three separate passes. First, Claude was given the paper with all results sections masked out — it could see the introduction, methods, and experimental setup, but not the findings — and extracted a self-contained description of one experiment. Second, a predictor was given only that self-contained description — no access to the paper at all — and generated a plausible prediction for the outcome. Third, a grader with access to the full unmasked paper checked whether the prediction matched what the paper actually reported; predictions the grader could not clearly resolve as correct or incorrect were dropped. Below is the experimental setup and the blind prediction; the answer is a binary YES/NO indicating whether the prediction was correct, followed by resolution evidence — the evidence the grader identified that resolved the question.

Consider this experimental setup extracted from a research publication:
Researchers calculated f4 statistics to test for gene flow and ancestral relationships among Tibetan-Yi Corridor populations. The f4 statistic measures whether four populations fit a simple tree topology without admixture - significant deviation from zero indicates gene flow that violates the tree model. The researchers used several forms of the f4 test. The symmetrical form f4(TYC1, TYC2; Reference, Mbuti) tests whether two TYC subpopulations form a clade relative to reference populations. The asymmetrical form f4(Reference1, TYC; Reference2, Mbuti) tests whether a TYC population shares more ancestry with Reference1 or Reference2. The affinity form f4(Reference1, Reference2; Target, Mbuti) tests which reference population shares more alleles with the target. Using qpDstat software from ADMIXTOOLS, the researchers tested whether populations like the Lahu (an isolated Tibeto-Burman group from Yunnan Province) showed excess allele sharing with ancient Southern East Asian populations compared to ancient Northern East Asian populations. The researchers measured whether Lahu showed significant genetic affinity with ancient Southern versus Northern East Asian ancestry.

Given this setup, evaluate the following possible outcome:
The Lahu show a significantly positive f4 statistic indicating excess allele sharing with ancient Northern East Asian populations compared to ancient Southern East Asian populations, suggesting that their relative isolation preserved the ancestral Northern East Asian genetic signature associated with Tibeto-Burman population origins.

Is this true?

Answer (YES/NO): NO